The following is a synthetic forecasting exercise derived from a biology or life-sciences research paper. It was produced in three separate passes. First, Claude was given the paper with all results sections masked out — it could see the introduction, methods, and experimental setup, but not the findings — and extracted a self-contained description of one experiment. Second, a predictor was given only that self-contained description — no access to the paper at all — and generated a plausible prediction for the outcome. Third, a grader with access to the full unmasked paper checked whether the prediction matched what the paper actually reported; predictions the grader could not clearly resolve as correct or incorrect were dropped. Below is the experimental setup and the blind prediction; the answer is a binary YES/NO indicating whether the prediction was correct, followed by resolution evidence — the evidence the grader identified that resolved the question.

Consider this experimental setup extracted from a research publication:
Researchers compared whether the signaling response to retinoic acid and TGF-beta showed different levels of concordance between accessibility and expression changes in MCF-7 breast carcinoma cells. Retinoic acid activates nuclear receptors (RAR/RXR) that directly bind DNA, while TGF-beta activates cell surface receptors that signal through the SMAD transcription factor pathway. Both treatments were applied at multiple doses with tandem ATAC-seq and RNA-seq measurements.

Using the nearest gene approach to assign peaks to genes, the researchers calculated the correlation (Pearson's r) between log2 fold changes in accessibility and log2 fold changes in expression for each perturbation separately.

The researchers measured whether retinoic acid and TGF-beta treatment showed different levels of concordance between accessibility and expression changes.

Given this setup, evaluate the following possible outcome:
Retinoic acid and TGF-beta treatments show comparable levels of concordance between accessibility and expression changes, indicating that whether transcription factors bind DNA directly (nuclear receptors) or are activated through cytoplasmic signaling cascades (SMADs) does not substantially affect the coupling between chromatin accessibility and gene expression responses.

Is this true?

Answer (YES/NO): YES